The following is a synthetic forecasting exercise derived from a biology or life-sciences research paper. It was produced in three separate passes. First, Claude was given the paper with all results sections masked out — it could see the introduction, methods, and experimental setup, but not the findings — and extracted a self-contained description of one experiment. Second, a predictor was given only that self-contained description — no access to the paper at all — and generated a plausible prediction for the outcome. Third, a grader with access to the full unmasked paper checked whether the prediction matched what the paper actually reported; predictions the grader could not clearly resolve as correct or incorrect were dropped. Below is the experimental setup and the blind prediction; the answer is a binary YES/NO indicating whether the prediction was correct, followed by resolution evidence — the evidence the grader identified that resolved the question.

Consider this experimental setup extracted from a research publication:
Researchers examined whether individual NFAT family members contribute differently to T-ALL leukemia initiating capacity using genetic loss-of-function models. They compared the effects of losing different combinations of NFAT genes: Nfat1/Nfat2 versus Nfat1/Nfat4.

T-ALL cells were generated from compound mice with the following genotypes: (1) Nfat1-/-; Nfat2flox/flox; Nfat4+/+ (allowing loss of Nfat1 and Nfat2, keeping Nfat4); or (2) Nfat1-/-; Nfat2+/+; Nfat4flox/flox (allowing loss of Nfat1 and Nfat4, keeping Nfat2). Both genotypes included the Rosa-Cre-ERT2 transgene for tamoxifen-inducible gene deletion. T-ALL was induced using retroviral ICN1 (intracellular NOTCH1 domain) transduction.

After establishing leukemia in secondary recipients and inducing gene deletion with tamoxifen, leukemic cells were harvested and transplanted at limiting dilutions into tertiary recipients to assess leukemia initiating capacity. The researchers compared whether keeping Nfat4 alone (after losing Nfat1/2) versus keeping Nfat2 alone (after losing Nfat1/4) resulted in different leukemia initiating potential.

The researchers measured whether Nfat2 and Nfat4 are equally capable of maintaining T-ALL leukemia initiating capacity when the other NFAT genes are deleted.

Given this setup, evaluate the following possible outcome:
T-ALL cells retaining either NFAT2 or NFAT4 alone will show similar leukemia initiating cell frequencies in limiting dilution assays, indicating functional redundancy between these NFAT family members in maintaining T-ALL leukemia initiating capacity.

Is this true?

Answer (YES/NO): YES